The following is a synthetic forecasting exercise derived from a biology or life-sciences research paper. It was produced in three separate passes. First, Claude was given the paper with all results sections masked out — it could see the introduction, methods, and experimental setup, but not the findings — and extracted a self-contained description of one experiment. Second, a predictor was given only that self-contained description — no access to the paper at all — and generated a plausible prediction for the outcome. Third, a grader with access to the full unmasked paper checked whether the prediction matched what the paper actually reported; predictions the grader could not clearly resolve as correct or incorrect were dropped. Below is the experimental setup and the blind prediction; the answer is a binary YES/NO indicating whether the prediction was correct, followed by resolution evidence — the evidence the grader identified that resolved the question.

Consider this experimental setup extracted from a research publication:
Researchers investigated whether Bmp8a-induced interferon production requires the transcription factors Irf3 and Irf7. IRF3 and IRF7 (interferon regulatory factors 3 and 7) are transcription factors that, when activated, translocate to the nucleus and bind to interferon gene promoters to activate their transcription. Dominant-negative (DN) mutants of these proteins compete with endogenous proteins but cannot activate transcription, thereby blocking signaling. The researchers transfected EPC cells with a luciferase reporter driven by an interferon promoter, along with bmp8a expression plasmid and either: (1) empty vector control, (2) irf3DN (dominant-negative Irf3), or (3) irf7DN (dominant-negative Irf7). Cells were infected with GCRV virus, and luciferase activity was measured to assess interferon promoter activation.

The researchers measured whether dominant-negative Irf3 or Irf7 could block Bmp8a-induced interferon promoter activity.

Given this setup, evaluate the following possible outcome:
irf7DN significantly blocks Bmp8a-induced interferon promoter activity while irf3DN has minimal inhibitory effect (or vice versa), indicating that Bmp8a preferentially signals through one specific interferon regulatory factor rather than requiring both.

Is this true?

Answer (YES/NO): NO